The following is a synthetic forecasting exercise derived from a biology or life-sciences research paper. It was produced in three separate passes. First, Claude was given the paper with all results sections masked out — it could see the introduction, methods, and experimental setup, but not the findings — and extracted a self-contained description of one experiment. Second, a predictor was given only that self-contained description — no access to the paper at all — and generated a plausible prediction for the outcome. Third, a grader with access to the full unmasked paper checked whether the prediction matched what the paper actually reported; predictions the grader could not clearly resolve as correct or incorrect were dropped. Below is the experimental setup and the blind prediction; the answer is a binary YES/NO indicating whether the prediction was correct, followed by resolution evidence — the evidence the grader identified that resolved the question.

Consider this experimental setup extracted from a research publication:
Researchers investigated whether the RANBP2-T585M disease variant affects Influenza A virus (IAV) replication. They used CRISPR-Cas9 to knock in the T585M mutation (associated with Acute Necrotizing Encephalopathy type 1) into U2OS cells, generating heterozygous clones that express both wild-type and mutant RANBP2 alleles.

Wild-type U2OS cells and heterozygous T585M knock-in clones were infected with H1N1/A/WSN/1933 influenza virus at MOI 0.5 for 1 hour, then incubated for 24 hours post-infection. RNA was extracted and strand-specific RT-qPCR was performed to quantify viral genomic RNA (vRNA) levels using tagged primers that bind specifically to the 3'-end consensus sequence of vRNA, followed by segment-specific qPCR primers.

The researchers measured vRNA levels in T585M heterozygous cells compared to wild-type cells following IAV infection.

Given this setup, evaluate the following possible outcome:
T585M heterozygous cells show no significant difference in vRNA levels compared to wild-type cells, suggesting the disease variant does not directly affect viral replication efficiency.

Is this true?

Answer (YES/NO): NO